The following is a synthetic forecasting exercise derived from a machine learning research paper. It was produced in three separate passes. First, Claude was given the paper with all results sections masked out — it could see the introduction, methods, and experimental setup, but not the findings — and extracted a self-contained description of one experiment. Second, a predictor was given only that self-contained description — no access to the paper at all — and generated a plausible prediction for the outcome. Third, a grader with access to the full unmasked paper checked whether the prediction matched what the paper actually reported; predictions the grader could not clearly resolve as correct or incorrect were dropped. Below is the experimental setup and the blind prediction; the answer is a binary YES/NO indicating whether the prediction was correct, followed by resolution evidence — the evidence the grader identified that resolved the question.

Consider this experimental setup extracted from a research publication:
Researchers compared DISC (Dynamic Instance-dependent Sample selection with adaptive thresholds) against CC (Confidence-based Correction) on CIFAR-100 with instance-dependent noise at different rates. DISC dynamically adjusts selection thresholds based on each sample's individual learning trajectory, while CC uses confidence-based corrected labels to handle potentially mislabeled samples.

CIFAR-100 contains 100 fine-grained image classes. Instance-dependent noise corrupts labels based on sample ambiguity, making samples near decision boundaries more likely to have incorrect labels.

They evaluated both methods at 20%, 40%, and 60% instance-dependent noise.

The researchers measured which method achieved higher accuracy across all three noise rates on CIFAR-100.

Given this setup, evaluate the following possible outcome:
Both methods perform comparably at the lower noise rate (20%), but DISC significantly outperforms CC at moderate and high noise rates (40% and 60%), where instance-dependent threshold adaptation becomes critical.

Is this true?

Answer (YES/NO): NO